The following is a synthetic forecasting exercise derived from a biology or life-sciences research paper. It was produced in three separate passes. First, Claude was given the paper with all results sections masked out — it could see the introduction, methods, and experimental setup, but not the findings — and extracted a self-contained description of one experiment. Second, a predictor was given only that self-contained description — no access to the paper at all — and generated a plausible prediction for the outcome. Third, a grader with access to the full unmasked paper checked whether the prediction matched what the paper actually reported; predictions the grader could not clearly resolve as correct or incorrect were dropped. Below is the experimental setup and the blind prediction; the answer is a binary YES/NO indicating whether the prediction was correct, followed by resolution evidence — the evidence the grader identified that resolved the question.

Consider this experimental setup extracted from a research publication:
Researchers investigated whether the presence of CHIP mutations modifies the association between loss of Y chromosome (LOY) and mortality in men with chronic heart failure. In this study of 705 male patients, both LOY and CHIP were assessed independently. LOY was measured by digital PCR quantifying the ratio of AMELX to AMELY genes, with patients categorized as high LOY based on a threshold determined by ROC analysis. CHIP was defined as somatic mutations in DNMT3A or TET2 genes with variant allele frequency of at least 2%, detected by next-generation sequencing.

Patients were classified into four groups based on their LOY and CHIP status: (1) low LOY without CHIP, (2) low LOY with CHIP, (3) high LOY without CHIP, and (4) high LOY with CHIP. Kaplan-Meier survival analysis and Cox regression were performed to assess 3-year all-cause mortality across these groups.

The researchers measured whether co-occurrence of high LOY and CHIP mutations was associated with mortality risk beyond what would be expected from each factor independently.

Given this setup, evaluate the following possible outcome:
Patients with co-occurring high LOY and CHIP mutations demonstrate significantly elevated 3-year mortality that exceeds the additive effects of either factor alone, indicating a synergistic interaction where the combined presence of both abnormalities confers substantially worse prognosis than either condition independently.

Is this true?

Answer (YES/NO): YES